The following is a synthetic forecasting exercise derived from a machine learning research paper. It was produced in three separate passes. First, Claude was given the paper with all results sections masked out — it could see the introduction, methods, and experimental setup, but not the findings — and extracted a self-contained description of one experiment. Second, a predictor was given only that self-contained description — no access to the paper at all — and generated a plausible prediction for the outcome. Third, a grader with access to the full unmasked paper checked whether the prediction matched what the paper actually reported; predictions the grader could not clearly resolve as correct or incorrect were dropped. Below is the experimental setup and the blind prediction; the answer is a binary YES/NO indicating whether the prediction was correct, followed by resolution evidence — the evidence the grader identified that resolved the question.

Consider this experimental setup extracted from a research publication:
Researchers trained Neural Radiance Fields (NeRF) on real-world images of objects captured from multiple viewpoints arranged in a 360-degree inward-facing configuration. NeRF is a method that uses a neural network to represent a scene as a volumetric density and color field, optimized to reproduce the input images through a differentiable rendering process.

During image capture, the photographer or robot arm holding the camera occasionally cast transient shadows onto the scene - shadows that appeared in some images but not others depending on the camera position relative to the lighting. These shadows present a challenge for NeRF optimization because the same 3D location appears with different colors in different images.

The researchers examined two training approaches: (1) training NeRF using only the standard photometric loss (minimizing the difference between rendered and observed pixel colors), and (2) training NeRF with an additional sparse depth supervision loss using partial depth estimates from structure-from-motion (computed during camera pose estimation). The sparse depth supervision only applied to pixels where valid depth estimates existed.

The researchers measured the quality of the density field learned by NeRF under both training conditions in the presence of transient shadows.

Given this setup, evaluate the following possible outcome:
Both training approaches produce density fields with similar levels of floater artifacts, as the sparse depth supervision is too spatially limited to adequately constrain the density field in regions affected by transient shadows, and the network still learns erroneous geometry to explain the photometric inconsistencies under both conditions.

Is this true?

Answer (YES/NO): NO